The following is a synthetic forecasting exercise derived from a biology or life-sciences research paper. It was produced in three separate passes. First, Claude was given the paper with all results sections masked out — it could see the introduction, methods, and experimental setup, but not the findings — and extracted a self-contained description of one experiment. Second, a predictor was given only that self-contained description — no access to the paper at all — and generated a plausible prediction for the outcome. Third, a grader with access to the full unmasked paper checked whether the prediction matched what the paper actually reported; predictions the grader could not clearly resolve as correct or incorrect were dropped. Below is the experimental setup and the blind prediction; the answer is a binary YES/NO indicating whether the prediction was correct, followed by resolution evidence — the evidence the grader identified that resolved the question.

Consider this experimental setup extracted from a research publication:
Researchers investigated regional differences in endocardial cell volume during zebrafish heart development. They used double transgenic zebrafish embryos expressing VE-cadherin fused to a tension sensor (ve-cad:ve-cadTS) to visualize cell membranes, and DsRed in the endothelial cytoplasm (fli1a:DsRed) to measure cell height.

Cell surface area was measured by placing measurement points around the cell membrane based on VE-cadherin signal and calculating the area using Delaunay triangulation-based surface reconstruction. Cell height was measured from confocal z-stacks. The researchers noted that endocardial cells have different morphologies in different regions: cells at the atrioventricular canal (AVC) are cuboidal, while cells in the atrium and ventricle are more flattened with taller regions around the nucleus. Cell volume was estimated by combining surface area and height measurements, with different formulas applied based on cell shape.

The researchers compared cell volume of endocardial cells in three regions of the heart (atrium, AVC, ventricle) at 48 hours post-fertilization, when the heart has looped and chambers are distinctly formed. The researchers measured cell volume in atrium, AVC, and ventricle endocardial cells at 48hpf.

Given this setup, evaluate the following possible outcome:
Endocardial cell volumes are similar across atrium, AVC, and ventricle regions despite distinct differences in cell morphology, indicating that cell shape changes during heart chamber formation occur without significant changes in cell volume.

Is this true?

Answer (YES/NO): NO